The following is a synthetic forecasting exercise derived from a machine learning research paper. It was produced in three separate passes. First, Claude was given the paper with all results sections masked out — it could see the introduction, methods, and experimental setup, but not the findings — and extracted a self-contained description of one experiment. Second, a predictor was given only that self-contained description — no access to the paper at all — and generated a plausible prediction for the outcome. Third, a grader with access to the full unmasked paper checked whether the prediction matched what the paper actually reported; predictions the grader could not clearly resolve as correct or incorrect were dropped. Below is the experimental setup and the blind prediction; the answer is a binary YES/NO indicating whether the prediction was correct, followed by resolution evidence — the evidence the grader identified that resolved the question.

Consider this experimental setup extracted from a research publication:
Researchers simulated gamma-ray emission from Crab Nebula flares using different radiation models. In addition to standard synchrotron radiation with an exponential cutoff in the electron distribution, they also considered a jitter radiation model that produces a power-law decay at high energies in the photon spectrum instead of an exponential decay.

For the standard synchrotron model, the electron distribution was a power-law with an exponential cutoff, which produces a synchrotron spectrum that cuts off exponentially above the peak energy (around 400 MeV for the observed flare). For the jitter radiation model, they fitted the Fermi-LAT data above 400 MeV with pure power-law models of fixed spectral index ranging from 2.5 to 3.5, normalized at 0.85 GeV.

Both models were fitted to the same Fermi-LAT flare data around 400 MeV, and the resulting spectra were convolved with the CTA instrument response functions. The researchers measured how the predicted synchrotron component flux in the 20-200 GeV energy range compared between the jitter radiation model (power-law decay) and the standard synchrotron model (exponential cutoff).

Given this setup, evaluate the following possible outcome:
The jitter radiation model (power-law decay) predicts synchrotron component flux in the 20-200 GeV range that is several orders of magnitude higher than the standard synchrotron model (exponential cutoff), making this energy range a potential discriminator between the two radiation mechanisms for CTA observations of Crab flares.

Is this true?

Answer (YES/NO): NO